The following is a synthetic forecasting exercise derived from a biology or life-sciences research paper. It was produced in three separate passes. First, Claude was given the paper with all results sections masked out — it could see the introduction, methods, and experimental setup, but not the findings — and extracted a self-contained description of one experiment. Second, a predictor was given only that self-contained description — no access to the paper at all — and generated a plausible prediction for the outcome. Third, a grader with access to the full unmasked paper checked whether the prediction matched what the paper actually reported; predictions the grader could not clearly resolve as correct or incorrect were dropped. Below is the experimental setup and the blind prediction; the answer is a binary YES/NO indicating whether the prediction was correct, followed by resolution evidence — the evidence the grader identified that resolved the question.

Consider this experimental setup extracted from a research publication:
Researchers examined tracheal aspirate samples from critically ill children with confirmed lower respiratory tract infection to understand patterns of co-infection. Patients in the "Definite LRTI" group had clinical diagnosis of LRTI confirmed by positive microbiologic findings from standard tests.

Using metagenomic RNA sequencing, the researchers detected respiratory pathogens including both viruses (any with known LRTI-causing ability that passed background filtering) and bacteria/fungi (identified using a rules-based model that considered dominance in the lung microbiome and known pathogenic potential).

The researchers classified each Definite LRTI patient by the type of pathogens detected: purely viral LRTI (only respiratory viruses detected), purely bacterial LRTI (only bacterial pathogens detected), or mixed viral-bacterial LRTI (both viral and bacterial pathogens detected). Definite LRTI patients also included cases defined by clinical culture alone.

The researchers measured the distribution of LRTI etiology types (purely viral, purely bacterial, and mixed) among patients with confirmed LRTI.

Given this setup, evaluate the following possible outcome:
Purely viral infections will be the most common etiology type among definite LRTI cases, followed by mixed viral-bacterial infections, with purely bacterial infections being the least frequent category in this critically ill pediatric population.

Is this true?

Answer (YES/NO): NO